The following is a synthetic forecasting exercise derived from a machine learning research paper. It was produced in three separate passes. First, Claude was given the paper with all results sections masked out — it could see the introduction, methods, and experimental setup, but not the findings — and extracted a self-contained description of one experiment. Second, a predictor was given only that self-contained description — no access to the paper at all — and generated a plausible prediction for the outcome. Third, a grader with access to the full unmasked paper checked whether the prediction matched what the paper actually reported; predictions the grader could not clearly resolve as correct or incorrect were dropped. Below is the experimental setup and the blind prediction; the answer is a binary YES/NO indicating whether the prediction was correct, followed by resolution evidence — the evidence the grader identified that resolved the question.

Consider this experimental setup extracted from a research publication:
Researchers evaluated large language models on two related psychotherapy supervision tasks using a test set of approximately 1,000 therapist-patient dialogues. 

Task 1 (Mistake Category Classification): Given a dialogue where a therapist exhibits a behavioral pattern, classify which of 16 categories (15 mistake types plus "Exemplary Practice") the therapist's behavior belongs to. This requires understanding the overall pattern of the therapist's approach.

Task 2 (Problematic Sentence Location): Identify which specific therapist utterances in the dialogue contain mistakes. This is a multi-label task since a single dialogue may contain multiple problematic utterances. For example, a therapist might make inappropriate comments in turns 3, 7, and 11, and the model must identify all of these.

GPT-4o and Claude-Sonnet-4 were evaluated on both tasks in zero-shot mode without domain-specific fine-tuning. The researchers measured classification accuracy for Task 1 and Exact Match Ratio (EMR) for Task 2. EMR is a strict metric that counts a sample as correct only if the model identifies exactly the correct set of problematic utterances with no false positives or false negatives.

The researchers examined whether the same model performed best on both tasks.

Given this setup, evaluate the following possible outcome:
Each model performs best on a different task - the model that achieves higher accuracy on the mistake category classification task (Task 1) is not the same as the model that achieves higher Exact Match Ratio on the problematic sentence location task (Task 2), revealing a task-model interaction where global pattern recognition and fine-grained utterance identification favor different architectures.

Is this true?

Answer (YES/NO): YES